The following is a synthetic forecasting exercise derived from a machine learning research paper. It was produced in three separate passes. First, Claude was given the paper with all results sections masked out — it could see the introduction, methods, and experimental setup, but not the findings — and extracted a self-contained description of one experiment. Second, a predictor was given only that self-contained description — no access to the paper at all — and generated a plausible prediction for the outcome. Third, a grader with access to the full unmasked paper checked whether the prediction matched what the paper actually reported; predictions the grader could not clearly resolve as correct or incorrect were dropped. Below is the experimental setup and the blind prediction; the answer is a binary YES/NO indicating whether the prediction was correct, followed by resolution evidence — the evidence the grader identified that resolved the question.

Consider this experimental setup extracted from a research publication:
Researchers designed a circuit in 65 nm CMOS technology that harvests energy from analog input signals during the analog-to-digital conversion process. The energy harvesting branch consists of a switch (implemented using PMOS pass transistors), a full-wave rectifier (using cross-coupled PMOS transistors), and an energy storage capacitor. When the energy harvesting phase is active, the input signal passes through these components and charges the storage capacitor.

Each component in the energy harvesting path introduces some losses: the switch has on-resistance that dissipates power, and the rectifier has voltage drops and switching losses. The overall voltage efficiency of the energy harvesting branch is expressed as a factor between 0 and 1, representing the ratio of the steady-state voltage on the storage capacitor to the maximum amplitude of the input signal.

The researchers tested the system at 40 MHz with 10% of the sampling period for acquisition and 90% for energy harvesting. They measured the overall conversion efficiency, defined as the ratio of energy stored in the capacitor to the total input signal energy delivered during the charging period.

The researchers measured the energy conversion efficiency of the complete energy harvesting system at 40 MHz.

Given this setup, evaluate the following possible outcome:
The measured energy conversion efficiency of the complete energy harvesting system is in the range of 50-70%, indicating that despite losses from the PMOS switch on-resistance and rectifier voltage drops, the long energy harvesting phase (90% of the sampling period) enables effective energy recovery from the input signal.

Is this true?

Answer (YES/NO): YES